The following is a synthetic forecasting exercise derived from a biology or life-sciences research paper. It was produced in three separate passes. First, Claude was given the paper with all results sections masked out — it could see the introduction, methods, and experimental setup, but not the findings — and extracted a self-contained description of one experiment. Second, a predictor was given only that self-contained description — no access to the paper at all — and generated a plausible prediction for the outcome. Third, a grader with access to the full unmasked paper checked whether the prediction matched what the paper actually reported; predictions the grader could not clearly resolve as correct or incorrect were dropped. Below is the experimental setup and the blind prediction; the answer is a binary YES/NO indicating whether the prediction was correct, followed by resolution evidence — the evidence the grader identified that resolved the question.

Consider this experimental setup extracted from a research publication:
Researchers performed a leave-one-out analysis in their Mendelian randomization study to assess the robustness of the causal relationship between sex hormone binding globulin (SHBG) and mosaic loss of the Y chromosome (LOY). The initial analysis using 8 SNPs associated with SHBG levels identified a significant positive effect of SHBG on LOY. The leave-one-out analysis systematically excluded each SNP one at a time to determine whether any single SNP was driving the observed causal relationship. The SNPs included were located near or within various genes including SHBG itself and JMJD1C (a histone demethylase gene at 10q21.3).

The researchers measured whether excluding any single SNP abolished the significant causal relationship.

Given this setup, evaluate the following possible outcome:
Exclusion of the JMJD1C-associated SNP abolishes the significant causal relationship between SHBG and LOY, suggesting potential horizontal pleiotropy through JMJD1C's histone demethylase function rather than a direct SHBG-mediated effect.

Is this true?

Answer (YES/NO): YES